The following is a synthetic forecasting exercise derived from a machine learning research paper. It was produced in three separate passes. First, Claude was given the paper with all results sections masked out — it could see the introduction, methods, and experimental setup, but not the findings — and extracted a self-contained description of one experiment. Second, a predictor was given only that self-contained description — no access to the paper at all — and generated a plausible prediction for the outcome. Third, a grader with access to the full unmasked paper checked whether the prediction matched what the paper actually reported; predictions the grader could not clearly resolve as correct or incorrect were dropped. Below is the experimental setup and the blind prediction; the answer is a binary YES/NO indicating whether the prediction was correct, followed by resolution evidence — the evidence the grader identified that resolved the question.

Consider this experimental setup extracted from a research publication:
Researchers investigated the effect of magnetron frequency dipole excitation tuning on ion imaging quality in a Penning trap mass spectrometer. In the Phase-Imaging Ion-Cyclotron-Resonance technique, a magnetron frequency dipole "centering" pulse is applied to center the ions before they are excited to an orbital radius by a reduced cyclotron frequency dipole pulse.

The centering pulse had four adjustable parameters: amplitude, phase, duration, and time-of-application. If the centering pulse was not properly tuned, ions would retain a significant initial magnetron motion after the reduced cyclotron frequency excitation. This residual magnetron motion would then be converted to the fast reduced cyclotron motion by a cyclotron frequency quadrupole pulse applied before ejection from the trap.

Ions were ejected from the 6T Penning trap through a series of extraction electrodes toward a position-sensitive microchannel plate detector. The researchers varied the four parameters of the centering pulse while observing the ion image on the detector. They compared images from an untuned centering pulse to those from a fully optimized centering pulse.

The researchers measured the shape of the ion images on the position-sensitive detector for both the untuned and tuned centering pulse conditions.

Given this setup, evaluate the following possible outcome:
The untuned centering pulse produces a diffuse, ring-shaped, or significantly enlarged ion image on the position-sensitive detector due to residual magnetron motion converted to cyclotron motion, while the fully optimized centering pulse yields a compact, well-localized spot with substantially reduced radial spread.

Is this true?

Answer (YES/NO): YES